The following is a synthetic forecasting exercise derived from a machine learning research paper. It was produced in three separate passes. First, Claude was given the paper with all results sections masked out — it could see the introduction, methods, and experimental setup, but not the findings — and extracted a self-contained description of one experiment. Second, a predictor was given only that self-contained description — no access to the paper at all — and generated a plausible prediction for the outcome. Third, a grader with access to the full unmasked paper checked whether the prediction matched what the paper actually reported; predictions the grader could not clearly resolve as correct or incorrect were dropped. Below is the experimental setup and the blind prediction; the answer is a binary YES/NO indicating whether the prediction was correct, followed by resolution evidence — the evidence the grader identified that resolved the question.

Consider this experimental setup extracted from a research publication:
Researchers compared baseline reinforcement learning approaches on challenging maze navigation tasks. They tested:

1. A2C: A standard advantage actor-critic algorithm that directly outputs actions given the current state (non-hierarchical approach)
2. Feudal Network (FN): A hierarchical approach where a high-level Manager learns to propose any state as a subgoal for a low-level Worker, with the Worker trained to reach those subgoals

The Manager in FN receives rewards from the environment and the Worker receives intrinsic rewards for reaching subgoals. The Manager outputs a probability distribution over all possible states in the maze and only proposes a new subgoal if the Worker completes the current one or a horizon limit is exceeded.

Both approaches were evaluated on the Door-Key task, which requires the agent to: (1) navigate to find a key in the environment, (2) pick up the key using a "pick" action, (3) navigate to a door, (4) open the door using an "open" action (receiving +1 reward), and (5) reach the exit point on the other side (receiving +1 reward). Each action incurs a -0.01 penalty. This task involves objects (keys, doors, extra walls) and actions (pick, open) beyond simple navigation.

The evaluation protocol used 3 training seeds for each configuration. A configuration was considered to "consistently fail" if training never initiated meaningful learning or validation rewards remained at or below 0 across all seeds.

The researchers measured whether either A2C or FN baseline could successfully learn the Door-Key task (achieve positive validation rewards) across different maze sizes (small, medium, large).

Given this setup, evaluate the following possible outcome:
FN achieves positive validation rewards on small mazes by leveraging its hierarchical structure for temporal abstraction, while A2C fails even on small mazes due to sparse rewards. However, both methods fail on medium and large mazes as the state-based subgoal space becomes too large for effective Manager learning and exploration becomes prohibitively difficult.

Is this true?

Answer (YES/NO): NO